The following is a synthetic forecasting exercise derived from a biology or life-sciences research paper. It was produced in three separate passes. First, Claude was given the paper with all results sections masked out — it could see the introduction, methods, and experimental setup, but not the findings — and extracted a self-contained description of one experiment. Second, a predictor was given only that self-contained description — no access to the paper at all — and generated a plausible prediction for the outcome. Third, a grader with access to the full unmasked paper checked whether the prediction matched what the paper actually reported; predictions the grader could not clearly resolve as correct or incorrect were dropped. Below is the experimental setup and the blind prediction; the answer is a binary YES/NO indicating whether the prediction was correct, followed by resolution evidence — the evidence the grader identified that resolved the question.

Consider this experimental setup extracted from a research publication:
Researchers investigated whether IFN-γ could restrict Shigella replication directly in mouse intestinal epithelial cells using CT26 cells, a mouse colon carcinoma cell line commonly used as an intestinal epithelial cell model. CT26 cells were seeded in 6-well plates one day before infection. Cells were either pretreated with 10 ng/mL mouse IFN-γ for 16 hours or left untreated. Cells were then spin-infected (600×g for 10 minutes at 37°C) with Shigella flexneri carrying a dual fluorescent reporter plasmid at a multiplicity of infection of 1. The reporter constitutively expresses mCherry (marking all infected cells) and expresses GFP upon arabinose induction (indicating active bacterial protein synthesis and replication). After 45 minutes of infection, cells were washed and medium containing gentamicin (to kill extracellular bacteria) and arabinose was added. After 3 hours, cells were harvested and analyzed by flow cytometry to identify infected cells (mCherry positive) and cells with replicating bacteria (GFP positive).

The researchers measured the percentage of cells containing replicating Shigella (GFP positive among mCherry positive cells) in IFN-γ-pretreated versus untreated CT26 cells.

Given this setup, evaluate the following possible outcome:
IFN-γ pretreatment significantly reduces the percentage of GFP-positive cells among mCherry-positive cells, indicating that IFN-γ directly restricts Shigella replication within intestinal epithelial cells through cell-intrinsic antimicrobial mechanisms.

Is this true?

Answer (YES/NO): YES